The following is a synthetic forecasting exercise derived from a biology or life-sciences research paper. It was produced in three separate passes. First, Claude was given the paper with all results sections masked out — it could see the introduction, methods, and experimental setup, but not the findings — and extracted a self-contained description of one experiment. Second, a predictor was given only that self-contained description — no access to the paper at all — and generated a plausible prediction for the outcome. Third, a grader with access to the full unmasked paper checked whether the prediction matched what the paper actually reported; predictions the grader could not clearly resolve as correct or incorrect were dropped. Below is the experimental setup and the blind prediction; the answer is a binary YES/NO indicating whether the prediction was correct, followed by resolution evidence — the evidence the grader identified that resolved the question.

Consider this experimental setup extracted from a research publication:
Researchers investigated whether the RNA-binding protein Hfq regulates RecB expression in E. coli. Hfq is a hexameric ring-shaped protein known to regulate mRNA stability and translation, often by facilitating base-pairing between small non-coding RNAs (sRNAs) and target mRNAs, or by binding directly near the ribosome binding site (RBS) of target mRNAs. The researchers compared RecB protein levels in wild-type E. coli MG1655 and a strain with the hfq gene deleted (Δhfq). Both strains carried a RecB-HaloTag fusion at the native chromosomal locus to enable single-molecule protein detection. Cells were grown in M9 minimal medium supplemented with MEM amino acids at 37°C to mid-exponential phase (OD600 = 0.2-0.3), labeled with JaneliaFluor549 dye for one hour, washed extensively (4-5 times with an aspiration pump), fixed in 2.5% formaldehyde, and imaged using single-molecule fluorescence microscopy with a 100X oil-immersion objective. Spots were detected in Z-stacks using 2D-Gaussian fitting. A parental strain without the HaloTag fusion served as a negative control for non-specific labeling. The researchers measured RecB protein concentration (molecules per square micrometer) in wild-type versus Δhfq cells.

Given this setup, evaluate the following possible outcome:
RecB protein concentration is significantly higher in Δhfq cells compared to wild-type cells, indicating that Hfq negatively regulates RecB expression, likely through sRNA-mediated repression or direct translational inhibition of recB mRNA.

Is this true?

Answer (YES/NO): YES